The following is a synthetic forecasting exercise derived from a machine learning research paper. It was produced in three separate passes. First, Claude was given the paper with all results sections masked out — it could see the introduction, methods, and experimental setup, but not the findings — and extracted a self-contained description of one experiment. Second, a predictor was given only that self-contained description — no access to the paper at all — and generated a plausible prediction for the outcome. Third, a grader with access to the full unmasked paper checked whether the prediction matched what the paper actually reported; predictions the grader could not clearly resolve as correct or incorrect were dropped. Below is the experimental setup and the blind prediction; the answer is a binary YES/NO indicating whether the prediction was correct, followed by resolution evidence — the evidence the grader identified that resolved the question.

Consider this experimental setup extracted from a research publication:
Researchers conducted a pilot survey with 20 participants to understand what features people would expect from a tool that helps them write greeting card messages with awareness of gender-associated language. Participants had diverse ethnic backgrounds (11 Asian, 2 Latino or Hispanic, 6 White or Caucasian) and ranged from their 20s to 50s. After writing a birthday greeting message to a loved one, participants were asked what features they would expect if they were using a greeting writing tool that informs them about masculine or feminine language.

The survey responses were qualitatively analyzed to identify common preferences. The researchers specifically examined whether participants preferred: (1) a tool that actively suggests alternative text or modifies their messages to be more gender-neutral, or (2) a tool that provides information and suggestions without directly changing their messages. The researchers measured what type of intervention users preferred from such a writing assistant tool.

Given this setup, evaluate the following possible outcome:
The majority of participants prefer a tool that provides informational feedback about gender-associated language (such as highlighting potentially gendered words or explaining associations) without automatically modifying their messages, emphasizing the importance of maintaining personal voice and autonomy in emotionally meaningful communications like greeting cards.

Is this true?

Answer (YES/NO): YES